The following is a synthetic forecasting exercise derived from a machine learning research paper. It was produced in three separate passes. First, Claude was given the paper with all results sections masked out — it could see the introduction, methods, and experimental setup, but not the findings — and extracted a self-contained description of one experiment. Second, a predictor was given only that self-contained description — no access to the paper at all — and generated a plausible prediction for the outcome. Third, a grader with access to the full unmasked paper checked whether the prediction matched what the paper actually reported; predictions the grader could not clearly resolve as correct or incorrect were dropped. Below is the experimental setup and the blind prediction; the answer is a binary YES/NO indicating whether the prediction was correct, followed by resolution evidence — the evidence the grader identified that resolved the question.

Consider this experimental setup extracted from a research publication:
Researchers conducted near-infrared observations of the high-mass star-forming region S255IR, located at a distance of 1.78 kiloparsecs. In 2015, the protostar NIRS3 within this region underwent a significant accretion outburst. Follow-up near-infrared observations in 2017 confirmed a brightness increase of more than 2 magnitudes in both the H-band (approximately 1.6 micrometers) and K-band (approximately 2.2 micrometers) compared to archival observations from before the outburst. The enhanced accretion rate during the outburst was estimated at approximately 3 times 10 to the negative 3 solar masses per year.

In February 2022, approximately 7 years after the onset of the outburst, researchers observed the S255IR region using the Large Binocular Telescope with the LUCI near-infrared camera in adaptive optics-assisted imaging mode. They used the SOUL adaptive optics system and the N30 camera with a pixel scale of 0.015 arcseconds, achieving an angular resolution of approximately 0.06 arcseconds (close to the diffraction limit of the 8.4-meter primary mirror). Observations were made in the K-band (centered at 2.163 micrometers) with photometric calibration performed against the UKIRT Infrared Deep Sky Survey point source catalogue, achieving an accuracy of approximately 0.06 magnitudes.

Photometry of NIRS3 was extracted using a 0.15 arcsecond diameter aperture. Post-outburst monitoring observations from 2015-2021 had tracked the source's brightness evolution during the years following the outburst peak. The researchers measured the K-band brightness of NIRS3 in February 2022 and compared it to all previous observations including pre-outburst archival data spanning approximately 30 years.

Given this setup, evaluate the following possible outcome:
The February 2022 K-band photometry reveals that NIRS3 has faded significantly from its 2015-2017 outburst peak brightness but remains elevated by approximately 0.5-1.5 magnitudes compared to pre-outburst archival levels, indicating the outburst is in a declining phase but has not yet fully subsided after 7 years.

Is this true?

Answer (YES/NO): NO